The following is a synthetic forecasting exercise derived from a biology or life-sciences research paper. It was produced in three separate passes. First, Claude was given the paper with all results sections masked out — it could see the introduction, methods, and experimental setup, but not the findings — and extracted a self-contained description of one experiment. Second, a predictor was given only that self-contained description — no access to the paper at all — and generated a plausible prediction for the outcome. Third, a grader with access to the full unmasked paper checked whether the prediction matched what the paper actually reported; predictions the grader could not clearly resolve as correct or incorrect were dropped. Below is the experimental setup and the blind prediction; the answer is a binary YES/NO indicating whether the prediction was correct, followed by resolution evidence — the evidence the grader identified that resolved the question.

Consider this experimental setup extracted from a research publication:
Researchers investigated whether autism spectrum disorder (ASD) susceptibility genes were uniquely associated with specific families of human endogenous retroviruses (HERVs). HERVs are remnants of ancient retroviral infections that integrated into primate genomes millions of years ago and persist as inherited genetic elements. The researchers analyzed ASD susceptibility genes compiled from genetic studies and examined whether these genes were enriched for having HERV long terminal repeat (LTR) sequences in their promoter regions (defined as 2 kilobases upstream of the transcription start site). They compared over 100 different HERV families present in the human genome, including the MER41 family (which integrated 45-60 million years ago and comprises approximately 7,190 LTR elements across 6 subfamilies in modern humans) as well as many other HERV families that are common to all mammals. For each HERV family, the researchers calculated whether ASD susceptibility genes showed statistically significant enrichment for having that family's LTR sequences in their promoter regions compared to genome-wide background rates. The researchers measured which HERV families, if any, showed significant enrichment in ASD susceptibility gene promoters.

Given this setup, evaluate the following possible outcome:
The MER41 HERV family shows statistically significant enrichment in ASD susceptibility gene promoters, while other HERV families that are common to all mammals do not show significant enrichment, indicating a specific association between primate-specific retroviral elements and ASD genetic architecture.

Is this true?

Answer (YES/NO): YES